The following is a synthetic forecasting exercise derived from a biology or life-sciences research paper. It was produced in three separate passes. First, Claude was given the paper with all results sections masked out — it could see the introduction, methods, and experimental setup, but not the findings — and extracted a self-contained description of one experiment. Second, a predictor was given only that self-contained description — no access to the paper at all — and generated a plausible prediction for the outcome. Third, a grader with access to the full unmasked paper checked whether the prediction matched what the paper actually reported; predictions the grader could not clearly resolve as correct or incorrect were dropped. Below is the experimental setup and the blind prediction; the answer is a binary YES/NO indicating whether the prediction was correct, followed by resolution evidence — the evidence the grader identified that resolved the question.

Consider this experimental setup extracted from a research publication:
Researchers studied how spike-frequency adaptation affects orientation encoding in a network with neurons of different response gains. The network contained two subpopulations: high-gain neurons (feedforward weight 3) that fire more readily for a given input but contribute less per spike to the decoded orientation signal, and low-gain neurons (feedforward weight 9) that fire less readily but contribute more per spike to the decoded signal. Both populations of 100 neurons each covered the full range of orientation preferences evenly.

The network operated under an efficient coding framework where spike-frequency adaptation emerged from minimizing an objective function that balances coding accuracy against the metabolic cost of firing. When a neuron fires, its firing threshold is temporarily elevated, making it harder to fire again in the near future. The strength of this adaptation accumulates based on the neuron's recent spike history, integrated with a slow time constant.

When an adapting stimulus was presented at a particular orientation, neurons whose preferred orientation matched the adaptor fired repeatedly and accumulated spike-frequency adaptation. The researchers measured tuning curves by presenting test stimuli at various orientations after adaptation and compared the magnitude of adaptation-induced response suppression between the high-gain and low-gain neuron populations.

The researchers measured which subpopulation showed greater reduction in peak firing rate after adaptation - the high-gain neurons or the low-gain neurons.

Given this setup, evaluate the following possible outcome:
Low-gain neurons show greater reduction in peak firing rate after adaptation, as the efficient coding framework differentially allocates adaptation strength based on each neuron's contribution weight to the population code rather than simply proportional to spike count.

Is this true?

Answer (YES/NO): NO